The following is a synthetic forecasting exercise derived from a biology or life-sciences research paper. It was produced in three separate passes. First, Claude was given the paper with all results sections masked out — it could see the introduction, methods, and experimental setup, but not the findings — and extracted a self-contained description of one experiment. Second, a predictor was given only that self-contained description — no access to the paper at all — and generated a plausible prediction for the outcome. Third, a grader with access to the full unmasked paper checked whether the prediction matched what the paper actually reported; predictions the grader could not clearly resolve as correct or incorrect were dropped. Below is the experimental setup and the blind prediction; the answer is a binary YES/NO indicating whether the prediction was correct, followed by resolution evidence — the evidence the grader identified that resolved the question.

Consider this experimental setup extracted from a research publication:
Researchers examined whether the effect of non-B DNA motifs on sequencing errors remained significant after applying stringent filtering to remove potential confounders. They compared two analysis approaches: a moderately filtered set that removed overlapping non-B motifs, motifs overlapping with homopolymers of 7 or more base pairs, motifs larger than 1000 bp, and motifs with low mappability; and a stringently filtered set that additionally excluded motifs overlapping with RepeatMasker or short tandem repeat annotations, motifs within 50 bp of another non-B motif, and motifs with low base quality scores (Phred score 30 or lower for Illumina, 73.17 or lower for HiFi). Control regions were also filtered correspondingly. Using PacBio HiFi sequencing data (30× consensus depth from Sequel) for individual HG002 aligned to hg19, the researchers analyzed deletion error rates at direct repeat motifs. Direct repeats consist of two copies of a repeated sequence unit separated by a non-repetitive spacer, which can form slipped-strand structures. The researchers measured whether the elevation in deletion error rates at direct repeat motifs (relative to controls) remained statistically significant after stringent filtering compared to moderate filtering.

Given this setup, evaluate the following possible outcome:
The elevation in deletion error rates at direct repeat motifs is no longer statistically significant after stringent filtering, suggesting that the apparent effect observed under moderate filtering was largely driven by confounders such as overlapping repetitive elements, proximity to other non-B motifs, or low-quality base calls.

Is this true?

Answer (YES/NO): NO